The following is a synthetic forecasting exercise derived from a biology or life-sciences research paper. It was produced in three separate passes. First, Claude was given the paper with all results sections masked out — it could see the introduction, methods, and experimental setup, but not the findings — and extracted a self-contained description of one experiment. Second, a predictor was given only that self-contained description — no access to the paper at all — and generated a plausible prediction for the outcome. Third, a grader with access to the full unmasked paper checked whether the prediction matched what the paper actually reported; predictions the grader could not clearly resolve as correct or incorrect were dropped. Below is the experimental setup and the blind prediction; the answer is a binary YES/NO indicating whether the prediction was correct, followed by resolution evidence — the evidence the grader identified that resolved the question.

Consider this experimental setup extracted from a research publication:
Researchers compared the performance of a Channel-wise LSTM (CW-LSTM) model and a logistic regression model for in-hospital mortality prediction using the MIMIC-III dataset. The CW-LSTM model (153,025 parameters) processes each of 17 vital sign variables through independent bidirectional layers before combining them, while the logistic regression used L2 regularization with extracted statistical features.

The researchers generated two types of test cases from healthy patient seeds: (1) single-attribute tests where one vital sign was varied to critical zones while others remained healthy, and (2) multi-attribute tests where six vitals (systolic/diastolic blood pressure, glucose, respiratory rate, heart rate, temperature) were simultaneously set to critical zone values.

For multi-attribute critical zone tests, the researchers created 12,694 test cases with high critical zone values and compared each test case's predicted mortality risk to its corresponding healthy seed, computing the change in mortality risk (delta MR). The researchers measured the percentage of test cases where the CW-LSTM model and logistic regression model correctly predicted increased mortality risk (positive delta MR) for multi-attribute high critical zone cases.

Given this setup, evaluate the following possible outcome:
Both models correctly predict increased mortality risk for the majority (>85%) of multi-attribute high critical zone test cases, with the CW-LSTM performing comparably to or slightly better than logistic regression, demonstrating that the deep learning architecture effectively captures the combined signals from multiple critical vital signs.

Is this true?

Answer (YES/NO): NO